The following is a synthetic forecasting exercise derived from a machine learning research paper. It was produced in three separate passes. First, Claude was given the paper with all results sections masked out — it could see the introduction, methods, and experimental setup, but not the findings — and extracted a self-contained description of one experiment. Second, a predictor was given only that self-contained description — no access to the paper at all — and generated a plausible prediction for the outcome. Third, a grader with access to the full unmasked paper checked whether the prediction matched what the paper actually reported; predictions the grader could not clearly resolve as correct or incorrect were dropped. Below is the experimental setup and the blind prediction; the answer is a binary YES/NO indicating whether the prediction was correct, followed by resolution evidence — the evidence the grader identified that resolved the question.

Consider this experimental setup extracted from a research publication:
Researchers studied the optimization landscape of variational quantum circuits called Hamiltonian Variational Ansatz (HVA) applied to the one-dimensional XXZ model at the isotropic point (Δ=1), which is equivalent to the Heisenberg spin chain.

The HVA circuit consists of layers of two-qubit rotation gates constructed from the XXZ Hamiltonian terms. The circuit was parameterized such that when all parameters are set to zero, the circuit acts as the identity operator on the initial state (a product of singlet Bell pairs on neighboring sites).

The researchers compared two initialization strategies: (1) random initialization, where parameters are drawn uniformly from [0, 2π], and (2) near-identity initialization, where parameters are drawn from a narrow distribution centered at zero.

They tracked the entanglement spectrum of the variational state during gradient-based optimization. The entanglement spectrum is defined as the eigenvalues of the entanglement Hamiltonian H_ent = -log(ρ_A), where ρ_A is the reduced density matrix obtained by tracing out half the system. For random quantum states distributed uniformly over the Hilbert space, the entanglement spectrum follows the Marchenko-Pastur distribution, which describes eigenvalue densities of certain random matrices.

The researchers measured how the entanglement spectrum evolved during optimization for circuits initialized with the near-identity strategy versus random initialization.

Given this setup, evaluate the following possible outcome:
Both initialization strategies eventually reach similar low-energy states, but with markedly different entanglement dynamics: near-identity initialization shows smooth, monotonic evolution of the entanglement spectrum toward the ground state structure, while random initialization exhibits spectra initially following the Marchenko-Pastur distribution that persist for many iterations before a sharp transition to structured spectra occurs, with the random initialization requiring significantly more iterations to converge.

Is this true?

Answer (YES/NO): NO